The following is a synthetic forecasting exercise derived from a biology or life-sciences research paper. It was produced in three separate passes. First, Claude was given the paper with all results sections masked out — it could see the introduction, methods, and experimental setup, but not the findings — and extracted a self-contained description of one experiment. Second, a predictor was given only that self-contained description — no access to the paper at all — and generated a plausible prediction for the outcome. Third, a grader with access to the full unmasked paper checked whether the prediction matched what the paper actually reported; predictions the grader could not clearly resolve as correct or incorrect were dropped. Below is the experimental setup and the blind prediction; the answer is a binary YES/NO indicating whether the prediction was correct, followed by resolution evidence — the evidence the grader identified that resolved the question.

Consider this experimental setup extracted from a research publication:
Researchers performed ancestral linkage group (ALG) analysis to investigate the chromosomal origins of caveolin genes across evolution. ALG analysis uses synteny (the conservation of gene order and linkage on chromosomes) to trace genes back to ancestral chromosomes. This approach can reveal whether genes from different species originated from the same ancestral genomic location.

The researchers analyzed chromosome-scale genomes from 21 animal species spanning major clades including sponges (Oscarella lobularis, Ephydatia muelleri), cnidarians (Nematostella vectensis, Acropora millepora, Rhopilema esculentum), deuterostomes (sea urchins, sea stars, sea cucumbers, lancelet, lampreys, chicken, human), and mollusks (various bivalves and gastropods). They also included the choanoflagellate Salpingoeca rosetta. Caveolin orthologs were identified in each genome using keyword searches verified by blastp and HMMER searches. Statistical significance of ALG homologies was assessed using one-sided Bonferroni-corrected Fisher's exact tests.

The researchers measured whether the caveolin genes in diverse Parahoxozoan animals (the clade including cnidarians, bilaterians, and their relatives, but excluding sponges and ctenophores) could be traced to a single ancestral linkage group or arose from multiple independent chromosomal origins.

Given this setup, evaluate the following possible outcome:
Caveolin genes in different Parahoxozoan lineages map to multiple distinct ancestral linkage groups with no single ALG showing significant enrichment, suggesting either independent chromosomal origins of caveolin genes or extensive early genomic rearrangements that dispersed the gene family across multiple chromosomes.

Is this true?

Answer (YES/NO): NO